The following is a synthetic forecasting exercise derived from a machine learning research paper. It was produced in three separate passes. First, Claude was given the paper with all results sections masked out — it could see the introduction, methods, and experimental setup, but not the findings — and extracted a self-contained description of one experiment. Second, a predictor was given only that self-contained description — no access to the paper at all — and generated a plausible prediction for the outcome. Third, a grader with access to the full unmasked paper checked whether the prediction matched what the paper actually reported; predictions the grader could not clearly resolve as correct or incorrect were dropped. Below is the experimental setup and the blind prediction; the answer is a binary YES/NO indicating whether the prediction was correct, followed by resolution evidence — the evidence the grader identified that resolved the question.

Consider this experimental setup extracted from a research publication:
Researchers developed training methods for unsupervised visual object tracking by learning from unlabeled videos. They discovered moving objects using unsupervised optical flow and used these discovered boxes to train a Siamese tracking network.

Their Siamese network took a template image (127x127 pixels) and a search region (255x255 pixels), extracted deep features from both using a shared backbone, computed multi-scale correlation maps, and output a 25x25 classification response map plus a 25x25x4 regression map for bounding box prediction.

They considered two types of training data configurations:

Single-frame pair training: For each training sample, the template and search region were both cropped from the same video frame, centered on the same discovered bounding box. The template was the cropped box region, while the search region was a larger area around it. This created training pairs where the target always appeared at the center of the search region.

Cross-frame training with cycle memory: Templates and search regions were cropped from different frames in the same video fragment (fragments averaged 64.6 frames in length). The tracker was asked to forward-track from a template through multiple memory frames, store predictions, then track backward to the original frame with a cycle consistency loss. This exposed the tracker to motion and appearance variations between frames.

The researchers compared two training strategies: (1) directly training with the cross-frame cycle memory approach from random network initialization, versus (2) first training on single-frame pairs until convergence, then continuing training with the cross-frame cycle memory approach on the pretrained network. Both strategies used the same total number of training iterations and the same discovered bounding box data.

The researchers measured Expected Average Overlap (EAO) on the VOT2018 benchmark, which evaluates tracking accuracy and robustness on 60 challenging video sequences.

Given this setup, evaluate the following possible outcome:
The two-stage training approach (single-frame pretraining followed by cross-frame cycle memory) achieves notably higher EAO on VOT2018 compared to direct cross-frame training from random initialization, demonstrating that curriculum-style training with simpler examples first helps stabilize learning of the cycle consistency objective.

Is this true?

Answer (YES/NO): YES